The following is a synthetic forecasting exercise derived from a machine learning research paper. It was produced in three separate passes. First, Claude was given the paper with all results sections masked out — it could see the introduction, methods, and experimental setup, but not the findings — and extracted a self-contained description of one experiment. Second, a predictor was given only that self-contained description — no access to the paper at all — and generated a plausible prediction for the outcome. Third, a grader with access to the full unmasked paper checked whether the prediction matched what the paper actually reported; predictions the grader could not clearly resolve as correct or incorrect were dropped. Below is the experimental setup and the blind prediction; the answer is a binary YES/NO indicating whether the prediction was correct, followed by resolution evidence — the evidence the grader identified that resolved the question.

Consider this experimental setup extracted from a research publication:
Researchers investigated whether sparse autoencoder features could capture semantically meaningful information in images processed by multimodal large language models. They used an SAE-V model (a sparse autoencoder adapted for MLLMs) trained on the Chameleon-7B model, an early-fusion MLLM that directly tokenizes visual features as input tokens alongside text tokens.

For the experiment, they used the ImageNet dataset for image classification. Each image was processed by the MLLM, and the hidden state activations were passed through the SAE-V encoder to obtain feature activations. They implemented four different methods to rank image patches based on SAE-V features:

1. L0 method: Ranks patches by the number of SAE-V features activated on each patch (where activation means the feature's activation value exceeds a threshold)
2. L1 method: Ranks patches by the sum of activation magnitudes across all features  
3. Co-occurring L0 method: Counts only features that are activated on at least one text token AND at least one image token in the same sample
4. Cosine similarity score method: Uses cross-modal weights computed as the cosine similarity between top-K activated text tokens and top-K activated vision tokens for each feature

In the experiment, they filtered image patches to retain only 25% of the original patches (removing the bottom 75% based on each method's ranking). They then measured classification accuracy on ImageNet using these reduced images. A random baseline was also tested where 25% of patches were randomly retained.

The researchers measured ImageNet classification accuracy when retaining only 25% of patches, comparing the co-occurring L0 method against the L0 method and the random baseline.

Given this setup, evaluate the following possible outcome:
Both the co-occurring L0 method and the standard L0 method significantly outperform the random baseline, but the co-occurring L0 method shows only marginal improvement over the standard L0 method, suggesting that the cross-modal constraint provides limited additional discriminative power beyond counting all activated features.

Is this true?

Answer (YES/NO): NO